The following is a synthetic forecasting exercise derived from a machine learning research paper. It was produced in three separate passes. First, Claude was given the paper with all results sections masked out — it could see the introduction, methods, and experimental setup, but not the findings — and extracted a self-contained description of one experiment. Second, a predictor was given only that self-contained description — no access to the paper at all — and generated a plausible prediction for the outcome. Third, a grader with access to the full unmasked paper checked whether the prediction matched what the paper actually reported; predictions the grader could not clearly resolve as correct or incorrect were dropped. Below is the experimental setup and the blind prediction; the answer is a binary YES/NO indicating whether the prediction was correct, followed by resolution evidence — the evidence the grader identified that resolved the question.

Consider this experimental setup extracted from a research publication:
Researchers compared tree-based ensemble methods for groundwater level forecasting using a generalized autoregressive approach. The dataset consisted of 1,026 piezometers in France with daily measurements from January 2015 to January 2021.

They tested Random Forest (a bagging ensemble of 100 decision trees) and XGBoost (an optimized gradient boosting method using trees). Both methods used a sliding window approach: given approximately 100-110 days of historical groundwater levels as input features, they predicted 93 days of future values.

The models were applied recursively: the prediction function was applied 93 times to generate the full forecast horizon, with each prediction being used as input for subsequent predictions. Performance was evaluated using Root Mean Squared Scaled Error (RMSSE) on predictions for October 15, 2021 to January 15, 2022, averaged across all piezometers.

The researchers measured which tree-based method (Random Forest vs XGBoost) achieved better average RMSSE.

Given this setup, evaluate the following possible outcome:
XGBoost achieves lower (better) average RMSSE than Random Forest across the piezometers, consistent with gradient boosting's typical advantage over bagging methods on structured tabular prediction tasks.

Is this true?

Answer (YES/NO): NO